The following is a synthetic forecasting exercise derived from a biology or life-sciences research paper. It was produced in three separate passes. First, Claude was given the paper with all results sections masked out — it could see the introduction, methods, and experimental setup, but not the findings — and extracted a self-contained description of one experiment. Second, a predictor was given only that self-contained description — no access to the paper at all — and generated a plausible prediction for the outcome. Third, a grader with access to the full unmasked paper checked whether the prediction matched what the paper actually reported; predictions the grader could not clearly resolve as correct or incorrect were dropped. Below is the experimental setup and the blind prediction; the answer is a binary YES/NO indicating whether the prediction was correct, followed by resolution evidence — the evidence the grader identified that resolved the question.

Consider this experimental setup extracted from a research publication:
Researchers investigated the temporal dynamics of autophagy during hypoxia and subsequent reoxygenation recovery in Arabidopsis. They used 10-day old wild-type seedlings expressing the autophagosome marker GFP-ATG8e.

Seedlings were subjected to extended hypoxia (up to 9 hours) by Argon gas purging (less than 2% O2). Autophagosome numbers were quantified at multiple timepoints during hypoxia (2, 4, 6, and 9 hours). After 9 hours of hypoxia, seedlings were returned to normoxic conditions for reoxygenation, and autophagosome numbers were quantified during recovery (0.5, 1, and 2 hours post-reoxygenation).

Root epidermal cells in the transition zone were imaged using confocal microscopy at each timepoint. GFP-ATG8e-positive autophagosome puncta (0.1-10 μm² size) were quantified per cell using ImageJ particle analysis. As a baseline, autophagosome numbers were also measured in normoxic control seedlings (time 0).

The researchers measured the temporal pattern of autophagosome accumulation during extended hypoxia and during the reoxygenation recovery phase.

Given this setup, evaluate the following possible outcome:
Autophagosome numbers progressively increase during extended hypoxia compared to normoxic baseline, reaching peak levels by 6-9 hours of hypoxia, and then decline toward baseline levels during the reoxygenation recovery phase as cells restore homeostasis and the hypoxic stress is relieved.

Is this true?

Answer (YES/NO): NO